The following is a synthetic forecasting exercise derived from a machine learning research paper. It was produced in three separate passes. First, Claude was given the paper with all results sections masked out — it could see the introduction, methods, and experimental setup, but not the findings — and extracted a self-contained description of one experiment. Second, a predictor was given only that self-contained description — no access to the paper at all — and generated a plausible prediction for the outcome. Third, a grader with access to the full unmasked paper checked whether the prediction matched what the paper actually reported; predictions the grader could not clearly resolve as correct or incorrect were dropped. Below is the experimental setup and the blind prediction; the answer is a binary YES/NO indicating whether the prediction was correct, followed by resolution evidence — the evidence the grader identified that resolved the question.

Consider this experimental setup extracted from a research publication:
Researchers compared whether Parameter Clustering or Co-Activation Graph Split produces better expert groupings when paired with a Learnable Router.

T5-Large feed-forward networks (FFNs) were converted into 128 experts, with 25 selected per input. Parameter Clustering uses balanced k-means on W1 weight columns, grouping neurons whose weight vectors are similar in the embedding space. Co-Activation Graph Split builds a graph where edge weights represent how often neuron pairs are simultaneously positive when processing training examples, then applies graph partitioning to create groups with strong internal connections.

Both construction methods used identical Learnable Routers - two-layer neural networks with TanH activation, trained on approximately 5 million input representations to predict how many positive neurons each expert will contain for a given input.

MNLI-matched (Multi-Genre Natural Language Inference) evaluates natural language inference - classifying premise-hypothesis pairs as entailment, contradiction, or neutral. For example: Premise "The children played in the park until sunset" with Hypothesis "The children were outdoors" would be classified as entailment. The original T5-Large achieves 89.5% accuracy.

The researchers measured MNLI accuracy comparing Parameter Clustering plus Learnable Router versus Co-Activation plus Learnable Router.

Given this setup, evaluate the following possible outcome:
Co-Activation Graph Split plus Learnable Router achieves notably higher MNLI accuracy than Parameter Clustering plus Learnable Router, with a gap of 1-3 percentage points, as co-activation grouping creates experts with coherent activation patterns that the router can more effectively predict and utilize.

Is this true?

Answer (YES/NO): NO